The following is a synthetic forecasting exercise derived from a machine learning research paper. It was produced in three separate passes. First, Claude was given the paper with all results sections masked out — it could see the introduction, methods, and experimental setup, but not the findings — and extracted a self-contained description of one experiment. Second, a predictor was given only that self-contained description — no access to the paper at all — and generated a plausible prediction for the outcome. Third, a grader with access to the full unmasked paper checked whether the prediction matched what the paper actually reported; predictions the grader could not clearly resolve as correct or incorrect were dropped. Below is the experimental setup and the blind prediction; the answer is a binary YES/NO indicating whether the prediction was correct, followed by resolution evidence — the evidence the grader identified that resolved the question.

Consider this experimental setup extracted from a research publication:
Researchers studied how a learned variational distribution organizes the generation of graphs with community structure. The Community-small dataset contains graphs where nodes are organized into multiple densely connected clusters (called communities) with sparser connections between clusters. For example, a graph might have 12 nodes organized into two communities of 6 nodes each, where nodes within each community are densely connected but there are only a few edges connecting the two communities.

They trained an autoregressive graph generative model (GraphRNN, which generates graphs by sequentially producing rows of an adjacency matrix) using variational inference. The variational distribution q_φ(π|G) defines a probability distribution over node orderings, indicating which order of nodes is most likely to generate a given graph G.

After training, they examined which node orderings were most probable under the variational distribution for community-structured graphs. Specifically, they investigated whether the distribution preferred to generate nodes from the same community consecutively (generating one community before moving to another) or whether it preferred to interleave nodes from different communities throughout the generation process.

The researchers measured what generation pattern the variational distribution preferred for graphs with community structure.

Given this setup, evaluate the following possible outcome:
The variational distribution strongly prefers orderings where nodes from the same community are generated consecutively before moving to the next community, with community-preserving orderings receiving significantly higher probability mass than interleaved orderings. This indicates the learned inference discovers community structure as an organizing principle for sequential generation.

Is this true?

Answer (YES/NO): YES